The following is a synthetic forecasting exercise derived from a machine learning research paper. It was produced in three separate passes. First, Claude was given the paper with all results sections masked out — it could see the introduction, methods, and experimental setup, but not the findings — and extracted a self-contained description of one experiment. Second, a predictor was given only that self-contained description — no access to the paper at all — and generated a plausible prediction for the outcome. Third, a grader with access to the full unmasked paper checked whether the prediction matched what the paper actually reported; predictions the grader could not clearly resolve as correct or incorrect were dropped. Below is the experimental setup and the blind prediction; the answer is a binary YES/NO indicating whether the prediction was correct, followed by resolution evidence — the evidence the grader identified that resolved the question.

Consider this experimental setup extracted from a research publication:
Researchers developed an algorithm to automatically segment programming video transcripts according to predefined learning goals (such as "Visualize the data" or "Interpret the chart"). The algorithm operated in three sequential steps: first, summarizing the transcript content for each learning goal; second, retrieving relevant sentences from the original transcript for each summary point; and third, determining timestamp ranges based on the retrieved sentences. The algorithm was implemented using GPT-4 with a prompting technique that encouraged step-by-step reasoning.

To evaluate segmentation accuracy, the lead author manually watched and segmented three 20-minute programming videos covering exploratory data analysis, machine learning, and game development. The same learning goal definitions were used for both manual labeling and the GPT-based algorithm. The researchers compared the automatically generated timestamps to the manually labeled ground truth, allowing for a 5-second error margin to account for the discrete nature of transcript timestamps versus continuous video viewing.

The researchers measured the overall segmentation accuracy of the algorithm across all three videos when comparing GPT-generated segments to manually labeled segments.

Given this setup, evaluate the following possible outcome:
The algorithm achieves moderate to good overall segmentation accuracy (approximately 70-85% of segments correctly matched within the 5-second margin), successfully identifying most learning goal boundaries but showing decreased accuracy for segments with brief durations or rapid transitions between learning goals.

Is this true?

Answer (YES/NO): NO